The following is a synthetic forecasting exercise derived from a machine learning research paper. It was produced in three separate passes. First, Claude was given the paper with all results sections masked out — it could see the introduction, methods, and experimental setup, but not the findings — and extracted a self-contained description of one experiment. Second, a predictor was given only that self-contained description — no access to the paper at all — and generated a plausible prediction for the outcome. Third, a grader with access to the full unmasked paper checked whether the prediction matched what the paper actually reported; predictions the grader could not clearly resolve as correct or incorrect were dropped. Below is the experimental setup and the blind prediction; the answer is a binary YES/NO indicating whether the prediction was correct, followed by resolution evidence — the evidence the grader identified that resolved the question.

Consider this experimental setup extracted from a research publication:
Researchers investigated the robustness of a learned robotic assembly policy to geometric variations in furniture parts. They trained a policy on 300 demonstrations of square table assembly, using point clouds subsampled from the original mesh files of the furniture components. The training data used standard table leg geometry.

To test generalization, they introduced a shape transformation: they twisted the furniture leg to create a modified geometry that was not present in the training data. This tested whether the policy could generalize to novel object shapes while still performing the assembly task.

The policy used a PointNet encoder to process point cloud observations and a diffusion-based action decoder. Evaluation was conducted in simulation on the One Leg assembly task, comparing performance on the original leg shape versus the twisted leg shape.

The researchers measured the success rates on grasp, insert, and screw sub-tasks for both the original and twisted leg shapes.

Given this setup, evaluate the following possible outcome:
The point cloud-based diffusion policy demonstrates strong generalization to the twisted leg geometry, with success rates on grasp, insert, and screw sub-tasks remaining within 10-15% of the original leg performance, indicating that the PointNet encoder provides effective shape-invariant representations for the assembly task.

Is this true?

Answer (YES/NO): YES